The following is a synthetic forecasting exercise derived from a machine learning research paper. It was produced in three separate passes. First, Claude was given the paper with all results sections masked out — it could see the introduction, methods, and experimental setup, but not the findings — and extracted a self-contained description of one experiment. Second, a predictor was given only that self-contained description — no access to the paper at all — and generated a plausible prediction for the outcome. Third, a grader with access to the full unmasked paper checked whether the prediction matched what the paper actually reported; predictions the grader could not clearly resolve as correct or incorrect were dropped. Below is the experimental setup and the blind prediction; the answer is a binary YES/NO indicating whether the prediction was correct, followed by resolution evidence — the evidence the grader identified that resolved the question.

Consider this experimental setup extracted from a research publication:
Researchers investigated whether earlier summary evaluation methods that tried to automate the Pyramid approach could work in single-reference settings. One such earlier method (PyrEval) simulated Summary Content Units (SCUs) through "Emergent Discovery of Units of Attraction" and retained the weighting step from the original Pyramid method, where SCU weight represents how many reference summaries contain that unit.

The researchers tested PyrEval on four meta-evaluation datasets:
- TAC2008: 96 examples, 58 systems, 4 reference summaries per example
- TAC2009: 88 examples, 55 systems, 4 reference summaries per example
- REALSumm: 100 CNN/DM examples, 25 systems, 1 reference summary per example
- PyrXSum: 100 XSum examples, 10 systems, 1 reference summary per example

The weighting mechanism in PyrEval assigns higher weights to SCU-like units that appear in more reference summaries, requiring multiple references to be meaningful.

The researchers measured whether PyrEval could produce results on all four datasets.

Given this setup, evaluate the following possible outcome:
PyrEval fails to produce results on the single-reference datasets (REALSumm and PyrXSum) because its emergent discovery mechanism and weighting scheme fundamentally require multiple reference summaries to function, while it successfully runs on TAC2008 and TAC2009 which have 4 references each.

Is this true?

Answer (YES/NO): YES